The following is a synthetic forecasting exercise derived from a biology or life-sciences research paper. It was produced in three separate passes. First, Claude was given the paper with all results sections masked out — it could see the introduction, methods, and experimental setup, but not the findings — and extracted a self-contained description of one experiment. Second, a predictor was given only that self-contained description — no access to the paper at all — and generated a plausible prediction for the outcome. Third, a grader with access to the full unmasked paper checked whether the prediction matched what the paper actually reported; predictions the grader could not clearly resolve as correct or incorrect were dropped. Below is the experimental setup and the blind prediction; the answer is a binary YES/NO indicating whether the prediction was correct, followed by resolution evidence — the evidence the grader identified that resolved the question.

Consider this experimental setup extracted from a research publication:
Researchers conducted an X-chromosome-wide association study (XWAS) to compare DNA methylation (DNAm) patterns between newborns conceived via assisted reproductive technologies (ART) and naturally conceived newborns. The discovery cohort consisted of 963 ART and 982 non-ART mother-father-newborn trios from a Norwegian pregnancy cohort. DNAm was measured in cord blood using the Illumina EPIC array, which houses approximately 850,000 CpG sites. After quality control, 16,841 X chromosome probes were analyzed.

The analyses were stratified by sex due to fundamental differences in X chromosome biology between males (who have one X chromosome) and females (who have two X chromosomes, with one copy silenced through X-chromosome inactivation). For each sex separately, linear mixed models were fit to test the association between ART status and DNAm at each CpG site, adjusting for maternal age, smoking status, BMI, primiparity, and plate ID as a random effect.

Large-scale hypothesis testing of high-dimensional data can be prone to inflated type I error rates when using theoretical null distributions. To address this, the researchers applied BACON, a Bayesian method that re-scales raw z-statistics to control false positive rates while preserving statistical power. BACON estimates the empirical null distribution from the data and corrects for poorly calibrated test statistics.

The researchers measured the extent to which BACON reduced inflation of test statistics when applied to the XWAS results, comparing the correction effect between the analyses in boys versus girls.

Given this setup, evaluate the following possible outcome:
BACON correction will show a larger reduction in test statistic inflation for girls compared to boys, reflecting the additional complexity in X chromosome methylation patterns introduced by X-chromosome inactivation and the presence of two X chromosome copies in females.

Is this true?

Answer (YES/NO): YES